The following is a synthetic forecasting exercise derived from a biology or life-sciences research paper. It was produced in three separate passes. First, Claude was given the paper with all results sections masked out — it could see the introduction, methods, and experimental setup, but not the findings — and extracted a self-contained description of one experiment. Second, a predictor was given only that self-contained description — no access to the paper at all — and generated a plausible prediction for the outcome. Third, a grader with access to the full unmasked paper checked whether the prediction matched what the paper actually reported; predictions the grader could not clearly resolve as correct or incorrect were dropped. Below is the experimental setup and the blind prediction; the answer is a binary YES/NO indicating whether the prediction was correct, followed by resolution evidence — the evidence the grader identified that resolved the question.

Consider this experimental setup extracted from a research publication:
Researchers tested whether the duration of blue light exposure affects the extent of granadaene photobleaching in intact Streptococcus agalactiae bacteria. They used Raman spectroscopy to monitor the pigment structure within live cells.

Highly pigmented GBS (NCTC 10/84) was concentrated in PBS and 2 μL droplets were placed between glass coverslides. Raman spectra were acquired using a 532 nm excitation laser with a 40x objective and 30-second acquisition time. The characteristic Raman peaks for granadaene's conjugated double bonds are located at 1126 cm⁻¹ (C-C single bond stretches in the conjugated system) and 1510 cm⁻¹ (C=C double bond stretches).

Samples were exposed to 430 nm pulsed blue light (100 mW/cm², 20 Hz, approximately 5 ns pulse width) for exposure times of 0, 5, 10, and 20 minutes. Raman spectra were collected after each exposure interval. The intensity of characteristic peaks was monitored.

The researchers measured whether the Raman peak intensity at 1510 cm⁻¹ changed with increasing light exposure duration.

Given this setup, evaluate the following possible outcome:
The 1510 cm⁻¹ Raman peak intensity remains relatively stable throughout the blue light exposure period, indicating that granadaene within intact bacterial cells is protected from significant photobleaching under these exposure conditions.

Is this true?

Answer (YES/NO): NO